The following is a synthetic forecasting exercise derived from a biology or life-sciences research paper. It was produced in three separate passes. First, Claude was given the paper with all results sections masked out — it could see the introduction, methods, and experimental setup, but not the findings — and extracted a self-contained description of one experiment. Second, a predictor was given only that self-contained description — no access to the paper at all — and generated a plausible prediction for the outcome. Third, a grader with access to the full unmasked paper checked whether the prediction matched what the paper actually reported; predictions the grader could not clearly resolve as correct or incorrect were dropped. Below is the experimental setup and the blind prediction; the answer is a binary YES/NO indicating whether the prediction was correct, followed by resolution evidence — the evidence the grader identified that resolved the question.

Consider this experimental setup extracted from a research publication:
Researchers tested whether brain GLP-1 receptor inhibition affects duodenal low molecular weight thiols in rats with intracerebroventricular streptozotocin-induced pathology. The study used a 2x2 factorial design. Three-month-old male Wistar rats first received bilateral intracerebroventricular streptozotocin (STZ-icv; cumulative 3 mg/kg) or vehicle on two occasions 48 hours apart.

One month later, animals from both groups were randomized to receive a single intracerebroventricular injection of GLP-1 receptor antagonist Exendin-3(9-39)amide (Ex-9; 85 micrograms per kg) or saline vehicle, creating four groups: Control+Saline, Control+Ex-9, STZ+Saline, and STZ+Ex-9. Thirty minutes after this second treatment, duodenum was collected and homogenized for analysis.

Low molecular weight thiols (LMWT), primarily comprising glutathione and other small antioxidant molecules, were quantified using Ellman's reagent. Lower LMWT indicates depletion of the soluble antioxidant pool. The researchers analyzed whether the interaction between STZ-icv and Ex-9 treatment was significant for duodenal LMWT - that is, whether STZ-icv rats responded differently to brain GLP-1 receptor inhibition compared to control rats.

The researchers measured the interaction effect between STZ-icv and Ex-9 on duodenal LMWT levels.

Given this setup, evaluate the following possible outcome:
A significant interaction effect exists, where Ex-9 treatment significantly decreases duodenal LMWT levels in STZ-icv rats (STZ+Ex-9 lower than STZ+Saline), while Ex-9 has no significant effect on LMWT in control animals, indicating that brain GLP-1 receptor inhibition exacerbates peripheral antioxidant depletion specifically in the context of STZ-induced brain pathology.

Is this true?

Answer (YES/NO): NO